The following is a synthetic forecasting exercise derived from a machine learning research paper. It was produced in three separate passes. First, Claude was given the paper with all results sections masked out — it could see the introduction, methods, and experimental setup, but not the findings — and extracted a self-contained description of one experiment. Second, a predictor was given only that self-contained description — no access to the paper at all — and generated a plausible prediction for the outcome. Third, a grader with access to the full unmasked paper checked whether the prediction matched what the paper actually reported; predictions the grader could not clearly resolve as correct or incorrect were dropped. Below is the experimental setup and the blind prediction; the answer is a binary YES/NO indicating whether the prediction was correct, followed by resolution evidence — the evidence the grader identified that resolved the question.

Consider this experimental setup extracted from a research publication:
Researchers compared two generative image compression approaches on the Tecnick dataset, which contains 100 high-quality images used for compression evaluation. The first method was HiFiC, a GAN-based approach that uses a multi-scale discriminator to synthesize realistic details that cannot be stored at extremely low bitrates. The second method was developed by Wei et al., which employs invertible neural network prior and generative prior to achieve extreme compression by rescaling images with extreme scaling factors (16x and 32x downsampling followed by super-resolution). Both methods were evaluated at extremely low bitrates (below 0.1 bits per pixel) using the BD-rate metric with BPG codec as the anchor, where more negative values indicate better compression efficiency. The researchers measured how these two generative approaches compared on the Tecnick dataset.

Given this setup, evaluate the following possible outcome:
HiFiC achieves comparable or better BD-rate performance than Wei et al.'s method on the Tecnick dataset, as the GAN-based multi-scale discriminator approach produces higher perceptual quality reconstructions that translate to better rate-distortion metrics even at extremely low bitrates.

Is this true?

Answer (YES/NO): NO